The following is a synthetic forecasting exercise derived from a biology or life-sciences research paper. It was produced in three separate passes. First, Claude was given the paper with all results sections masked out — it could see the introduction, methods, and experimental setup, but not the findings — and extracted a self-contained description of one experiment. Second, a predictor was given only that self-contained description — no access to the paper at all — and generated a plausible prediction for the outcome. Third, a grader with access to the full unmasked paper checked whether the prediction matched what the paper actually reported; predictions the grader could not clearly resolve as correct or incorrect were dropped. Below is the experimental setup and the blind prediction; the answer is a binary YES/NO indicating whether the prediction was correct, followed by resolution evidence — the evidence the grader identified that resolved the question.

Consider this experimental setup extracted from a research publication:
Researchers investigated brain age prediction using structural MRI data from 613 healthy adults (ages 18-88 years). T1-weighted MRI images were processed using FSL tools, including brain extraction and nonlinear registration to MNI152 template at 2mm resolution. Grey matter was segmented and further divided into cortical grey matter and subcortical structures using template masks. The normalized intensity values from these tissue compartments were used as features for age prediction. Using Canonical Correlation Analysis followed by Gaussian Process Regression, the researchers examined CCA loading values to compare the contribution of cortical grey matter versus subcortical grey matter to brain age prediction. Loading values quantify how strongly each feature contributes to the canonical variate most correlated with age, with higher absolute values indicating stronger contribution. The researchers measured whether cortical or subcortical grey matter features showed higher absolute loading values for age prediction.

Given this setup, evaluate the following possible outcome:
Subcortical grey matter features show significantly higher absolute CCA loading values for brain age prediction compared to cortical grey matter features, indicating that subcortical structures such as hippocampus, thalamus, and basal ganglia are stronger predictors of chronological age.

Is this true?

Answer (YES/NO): YES